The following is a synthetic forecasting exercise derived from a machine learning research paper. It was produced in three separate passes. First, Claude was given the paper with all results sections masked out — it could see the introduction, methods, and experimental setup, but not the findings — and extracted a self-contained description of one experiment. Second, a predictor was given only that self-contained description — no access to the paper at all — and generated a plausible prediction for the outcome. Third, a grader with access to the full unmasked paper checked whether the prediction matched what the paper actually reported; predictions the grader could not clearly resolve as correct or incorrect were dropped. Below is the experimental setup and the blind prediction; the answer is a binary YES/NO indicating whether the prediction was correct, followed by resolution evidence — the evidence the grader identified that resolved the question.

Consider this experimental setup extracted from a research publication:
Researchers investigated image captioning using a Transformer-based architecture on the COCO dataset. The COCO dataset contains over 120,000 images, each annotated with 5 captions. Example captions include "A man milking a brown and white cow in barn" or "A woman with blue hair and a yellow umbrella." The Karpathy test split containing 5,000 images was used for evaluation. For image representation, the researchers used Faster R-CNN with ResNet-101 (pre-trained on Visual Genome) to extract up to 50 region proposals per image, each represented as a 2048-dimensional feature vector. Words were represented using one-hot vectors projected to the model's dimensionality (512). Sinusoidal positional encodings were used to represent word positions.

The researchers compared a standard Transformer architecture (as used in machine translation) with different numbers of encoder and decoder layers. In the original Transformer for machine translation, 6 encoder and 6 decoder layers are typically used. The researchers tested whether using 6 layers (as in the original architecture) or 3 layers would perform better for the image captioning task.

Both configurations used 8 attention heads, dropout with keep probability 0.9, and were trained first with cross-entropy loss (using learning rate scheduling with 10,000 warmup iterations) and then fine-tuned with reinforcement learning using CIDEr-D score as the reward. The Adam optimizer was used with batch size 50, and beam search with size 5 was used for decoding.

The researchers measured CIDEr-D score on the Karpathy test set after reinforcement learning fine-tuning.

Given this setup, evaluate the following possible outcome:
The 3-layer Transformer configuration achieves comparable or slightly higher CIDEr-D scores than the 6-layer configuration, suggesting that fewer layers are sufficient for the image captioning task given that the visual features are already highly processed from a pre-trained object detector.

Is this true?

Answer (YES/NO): YES